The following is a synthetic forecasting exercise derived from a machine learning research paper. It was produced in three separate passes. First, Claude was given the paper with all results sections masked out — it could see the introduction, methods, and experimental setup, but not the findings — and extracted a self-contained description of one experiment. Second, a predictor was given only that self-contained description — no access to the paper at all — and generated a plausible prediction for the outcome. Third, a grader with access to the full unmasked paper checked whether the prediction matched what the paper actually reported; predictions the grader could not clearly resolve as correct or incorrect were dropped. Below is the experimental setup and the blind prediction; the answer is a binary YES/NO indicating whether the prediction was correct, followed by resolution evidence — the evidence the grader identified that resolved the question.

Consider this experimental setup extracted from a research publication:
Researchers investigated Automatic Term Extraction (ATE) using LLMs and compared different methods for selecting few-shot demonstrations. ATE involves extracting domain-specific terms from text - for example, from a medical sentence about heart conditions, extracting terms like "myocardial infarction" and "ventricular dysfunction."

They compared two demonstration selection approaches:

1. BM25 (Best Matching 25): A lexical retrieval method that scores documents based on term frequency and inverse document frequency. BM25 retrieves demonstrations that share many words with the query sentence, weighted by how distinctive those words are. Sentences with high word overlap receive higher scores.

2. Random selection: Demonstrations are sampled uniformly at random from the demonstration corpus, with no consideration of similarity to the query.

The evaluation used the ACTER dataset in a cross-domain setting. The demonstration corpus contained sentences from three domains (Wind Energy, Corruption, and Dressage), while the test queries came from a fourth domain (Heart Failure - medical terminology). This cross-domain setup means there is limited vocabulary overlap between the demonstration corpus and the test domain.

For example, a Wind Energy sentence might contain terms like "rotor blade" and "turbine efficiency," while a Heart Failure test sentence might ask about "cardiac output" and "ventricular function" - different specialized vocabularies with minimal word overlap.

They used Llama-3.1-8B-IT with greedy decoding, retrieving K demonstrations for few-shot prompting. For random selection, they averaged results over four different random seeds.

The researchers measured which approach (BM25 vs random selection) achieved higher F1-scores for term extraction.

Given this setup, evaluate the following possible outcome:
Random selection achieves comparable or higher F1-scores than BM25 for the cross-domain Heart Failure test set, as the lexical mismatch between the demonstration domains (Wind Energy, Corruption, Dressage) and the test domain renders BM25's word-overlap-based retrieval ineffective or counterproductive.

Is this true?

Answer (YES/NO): YES